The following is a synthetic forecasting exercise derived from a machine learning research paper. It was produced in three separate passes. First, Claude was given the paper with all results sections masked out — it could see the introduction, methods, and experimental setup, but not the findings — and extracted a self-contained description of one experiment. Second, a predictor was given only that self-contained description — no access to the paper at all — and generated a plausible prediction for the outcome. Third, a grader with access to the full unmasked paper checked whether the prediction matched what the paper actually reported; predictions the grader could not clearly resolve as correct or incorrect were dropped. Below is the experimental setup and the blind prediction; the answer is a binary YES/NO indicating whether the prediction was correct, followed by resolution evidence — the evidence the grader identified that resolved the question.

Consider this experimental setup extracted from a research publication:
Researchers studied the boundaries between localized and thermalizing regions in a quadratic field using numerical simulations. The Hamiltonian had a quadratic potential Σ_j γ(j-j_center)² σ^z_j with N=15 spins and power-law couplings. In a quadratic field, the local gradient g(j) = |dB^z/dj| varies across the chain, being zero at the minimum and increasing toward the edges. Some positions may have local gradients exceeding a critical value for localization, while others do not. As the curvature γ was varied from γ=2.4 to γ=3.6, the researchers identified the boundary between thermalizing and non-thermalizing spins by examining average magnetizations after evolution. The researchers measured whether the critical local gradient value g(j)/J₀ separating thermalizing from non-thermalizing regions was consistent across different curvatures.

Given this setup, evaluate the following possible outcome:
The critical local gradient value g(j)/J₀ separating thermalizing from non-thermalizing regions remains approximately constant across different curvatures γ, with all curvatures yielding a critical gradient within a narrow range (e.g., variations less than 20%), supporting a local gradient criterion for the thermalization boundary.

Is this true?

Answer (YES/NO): NO